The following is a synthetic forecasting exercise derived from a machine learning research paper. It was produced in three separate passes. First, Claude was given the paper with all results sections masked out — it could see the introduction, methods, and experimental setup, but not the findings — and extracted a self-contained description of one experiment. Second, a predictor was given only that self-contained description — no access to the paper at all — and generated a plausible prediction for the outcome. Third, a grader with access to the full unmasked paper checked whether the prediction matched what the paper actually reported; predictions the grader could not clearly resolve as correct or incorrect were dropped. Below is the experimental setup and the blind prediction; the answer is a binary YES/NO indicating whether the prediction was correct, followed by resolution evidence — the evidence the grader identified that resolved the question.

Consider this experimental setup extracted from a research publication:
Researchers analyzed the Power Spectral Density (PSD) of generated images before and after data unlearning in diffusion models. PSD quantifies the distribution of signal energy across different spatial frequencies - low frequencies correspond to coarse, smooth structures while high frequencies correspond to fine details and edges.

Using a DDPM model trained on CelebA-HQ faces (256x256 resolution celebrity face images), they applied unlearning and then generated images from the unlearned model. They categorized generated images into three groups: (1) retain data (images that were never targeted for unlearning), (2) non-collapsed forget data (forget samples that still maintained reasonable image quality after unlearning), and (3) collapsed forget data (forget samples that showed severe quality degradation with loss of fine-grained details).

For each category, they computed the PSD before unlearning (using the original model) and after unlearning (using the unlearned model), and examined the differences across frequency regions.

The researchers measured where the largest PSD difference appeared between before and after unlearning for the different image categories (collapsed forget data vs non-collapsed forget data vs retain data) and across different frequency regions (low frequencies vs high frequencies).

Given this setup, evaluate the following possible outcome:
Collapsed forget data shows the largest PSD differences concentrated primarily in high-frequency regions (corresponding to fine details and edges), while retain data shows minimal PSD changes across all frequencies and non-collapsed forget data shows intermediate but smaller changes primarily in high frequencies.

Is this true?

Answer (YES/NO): YES